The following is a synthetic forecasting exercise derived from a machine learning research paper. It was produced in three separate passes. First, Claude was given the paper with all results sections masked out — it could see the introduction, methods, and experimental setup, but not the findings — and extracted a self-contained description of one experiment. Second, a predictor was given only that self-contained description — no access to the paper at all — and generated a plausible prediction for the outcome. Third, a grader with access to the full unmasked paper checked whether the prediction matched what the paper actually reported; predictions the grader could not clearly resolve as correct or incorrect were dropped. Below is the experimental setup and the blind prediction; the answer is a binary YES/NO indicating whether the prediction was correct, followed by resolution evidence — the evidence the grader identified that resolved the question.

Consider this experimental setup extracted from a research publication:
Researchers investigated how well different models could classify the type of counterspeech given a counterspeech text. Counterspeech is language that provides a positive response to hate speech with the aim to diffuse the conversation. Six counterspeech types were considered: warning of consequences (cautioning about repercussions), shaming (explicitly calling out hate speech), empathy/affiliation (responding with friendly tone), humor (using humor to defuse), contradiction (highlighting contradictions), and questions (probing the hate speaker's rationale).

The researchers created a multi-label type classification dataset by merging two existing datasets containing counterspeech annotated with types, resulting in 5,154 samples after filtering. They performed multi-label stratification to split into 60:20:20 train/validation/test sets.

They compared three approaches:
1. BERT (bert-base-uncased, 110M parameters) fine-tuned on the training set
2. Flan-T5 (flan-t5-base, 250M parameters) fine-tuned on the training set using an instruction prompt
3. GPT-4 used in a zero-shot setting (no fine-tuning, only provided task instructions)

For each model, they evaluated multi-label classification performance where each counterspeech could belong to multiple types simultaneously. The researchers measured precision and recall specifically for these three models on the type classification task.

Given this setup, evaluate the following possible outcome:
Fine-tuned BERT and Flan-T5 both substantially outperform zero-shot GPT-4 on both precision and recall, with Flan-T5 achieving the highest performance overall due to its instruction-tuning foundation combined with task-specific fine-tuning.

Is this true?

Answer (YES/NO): NO